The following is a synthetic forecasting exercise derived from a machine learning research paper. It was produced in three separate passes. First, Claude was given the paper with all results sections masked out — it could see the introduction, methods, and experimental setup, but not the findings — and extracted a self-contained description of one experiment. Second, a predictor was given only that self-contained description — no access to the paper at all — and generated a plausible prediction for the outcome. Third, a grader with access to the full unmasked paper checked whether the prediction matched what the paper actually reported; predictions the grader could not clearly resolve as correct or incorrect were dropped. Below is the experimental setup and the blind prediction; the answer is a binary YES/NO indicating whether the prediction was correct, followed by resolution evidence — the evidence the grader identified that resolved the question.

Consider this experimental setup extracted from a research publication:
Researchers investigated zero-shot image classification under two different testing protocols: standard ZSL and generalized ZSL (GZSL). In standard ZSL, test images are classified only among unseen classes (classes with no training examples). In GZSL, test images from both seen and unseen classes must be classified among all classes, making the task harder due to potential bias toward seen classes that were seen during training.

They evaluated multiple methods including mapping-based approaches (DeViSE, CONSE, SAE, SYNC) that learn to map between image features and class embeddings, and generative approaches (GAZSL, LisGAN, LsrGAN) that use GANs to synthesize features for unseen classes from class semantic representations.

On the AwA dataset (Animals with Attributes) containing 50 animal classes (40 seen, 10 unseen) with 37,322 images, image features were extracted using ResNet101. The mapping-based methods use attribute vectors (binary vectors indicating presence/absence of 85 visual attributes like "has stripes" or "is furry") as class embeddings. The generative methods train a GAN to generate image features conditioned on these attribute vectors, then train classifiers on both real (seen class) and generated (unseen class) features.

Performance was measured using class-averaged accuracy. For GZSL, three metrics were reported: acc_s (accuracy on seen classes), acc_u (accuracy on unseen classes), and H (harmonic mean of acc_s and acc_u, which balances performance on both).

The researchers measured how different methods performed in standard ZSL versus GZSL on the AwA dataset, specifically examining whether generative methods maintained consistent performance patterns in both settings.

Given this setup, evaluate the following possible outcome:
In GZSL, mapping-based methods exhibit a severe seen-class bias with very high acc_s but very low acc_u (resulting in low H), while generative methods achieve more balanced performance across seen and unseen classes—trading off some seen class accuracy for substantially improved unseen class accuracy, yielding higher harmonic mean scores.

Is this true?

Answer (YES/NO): NO